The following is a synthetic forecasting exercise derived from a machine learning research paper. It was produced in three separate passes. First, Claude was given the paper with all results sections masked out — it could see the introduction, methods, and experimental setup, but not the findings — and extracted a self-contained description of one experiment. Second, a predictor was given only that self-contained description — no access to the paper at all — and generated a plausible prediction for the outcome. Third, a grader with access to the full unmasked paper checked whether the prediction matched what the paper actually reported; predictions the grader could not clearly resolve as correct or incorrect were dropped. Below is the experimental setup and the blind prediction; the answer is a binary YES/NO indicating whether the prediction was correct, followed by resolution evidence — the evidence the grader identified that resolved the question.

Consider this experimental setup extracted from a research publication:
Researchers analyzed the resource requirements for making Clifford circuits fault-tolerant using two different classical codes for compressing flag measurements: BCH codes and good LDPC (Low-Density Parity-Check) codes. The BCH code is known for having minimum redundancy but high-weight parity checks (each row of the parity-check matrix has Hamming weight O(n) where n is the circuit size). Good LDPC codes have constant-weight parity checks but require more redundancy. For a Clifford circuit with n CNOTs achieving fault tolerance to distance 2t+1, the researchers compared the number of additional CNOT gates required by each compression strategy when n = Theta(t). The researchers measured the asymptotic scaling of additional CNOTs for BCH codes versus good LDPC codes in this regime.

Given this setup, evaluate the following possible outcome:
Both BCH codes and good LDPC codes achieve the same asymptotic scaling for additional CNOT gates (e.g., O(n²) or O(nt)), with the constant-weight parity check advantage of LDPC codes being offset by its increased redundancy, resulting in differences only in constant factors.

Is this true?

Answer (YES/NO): NO